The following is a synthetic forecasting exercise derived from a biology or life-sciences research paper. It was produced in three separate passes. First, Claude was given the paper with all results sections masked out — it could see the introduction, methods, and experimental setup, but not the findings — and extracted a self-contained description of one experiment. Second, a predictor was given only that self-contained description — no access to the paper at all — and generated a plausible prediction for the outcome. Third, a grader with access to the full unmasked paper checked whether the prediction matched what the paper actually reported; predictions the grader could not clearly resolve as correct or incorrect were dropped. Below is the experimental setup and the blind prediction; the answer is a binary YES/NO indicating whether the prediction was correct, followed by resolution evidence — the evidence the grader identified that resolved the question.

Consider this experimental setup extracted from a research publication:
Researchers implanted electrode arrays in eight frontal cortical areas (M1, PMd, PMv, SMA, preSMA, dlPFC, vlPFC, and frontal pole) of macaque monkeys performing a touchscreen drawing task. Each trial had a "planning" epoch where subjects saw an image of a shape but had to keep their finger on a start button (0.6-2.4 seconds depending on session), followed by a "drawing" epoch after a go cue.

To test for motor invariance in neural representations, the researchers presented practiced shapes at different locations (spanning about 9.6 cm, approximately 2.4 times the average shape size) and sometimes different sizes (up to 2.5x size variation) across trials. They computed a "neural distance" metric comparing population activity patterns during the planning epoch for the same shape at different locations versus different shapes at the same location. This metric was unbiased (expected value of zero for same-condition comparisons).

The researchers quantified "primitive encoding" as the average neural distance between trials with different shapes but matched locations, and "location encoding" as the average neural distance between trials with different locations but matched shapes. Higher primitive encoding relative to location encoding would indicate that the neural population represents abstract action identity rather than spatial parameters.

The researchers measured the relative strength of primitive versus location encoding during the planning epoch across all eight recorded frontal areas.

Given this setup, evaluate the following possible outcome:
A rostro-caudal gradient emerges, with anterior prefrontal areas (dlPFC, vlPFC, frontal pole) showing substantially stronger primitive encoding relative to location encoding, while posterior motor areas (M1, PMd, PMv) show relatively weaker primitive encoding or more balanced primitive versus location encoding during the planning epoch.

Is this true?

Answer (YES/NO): NO